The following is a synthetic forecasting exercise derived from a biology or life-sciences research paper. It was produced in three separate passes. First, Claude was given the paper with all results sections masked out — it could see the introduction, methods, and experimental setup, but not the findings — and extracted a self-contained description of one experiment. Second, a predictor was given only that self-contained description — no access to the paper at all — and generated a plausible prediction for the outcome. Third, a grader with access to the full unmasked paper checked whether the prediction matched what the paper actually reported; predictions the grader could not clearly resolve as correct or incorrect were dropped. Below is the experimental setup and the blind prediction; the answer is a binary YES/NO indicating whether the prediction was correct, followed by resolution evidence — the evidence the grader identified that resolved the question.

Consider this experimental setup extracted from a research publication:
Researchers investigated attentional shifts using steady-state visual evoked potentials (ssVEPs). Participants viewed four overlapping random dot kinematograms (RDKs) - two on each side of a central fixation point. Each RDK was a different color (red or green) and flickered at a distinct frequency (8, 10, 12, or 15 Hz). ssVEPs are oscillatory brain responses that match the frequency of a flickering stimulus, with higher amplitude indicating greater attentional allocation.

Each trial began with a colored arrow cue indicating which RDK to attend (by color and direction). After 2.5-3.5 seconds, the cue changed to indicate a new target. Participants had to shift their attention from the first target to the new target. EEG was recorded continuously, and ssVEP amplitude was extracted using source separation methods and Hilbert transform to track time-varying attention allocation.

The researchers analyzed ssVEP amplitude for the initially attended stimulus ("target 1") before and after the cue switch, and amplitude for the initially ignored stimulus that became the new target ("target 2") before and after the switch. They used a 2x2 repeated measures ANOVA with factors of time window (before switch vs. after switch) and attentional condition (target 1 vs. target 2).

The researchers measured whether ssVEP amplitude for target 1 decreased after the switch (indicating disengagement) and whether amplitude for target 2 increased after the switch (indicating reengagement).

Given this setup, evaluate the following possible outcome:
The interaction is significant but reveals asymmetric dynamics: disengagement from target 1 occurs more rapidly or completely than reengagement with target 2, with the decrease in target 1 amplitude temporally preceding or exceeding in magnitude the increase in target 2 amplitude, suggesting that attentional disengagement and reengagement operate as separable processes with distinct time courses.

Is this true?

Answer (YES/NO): NO